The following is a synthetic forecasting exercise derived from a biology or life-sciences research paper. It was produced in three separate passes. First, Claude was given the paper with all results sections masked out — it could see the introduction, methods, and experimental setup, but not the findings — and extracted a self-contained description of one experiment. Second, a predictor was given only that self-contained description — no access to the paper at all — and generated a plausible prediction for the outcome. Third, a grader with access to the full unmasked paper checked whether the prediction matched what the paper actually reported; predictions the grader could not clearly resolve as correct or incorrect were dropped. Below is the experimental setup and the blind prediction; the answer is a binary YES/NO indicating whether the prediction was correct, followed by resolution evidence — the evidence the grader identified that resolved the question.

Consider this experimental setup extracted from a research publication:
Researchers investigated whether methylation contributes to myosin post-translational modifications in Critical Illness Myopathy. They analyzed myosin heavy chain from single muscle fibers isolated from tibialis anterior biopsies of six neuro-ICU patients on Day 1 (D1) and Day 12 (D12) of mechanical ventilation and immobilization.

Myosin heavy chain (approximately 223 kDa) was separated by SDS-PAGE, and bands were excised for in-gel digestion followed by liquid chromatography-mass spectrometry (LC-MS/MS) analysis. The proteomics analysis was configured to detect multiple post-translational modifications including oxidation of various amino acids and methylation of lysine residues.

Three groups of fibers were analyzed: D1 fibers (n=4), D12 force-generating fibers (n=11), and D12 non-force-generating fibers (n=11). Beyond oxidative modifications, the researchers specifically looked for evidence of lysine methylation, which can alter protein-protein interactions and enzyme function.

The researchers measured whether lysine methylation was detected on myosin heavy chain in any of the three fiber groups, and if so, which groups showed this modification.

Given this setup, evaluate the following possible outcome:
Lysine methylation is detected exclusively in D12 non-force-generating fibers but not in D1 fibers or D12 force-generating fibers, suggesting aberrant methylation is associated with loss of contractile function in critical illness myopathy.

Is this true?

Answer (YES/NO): NO